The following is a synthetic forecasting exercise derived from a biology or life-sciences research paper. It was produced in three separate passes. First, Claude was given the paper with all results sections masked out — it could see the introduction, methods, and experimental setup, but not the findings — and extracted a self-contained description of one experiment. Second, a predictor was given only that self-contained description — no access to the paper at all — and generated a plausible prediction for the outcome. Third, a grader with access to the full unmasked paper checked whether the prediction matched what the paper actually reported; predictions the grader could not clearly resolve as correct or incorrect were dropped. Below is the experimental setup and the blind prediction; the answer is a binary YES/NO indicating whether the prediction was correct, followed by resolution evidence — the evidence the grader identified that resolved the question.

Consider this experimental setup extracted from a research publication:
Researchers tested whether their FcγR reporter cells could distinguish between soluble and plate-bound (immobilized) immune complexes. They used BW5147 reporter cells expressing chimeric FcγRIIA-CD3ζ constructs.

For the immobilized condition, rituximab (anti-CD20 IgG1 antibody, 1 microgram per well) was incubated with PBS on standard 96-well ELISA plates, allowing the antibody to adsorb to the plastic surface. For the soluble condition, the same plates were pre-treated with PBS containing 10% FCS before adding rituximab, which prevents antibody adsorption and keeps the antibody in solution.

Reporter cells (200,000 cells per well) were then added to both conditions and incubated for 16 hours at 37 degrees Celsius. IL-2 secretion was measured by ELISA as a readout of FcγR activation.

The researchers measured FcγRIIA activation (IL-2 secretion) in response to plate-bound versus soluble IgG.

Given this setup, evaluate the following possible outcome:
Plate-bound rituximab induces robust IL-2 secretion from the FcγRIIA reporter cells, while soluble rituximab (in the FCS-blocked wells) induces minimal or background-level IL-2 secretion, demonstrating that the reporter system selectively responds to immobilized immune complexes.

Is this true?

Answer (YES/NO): YES